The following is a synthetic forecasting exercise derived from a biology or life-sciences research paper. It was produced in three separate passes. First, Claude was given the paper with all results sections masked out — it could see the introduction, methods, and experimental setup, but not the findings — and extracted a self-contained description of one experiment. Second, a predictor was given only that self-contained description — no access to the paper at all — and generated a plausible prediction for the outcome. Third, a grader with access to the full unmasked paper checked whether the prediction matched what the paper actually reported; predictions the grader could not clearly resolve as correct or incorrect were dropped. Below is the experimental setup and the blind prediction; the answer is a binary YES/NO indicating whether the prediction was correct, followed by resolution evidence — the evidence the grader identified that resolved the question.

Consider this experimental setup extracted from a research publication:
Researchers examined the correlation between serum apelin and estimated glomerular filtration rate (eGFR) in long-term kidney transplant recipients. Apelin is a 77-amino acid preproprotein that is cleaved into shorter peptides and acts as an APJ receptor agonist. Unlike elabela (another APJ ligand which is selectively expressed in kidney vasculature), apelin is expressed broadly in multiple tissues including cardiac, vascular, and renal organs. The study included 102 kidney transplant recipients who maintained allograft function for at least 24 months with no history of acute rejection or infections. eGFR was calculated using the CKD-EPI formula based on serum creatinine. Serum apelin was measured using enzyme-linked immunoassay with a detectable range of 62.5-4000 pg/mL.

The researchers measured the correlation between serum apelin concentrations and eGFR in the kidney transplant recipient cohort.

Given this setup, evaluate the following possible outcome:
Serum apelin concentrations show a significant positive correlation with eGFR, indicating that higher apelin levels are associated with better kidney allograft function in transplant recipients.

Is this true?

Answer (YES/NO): NO